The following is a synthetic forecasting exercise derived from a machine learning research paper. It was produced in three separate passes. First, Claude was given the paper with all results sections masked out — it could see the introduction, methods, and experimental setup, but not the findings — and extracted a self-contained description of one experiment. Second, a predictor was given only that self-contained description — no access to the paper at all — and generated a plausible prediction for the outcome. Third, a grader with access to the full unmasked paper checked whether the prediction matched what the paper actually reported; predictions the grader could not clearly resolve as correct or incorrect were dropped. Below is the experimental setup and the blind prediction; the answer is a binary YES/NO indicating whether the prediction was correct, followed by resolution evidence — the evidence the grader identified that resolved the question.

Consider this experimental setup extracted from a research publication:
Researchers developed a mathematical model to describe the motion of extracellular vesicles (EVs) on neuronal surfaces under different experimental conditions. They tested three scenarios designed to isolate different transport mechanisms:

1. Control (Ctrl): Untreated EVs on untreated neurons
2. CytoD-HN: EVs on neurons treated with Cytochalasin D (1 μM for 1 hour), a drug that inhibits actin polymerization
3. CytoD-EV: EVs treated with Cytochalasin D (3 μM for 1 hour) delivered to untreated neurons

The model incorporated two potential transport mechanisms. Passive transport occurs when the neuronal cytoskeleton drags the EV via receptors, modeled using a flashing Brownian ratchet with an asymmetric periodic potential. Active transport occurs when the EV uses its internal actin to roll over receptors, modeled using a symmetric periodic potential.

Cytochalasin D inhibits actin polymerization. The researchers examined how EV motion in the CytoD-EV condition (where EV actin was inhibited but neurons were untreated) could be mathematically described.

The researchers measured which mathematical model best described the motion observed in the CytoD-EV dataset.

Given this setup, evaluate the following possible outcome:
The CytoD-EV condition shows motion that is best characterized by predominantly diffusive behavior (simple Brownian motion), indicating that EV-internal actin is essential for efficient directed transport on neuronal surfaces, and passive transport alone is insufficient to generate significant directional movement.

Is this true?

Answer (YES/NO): NO